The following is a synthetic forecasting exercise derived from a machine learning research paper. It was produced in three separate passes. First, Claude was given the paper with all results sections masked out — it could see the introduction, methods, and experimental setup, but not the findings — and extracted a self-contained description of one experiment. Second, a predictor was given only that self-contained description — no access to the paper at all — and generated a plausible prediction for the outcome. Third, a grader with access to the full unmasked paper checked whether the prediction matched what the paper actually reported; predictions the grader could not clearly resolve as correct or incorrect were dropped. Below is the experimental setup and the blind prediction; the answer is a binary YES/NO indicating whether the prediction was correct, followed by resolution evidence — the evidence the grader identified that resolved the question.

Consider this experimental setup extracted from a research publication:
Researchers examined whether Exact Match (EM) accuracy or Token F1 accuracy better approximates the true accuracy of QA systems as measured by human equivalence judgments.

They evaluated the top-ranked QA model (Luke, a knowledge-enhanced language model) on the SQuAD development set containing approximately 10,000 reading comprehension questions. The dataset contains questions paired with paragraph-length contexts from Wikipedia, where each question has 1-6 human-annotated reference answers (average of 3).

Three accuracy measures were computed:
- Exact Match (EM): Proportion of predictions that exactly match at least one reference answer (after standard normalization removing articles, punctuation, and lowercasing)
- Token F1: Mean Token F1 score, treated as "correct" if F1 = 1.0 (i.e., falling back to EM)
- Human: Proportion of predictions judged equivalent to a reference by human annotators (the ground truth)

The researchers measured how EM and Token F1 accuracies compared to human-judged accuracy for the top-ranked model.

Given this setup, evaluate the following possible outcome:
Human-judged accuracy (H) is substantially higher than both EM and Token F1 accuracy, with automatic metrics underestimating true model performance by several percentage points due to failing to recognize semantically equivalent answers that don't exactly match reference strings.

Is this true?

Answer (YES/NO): NO